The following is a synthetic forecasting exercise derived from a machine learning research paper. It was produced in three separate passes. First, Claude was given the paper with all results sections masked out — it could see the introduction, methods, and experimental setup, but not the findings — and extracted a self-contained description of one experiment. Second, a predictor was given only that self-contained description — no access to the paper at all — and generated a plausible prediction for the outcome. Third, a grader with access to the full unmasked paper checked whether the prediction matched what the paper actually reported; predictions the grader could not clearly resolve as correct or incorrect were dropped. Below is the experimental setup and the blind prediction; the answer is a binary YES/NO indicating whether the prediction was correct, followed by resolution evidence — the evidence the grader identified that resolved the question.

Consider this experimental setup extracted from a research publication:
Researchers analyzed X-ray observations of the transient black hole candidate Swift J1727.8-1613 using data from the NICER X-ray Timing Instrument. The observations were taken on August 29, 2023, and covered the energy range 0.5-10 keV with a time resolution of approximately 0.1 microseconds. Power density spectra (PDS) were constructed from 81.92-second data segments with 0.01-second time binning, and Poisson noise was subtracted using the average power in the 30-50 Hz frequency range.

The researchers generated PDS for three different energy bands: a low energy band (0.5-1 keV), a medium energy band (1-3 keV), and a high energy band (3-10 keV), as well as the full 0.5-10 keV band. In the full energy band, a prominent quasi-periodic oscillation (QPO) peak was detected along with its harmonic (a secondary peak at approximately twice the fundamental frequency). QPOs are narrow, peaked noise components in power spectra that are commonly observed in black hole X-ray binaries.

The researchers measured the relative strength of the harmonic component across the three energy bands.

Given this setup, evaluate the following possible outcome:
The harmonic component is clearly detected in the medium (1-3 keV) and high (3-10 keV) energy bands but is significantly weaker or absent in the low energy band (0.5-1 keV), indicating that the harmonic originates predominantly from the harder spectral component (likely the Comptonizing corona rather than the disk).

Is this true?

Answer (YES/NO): NO